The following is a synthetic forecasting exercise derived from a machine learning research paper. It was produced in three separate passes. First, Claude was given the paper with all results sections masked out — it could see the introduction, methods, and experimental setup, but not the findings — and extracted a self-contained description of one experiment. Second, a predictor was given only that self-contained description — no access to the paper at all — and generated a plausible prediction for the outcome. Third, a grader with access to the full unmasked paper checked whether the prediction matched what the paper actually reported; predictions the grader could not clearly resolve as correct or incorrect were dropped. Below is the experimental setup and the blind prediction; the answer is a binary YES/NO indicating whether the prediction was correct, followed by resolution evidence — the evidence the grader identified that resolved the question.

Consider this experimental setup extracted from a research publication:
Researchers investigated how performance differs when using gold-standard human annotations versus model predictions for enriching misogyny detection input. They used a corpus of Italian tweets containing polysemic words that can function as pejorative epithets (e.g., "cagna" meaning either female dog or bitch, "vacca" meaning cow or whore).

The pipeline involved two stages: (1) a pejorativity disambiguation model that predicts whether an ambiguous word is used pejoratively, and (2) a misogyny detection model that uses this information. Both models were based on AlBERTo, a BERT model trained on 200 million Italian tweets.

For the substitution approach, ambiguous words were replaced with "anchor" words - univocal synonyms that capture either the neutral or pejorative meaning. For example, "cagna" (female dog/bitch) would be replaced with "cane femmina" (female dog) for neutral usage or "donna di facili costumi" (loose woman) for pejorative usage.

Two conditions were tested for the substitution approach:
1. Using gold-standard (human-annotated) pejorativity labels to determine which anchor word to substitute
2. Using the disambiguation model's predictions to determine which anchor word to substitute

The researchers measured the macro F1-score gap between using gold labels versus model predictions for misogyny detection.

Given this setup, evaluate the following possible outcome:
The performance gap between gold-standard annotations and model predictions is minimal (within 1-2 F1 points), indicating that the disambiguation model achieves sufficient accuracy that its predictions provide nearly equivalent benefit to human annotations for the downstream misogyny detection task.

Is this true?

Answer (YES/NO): NO